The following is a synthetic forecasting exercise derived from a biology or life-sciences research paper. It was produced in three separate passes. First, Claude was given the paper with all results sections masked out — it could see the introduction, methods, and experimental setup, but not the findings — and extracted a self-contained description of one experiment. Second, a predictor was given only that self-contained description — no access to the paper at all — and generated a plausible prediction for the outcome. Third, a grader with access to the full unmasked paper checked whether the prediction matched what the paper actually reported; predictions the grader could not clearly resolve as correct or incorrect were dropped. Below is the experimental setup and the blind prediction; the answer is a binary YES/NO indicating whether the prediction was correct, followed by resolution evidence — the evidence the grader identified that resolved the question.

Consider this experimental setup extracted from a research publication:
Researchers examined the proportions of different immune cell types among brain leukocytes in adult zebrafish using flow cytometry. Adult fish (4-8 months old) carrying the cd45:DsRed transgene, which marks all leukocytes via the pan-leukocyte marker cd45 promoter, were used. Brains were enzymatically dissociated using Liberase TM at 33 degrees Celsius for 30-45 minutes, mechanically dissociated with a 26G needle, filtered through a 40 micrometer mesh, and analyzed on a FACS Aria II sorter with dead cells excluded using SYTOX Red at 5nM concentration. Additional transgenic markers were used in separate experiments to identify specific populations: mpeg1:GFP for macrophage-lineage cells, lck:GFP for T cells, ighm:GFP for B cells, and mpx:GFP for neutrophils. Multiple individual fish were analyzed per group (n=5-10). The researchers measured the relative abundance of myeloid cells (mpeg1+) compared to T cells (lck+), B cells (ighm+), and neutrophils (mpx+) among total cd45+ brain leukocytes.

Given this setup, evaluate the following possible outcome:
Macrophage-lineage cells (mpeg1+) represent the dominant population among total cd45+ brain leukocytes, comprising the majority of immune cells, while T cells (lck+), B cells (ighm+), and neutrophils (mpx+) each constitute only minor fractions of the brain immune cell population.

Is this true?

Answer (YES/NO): YES